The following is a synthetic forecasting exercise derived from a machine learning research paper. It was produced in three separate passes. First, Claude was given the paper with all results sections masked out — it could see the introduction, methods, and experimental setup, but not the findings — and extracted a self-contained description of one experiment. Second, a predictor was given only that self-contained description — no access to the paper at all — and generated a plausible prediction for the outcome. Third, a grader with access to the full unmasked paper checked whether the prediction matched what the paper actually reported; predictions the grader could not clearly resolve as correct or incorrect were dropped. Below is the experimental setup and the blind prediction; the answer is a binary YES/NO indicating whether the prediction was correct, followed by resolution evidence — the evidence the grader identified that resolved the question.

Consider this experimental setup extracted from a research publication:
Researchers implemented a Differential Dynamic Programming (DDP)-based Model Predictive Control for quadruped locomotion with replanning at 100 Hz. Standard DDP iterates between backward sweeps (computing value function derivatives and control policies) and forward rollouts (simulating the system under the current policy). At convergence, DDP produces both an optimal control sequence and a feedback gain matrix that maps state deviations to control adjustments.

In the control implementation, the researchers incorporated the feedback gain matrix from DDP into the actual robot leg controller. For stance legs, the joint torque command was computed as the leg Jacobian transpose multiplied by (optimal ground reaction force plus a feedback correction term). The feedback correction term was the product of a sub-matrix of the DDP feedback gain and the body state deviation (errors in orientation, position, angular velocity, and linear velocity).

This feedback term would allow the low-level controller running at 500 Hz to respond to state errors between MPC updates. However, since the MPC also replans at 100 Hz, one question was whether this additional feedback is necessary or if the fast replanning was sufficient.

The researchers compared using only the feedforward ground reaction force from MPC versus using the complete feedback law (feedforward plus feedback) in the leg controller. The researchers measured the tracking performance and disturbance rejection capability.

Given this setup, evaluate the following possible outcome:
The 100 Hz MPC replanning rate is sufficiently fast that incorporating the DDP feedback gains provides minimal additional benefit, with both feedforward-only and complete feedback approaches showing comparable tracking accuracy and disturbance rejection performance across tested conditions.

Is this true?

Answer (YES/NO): NO